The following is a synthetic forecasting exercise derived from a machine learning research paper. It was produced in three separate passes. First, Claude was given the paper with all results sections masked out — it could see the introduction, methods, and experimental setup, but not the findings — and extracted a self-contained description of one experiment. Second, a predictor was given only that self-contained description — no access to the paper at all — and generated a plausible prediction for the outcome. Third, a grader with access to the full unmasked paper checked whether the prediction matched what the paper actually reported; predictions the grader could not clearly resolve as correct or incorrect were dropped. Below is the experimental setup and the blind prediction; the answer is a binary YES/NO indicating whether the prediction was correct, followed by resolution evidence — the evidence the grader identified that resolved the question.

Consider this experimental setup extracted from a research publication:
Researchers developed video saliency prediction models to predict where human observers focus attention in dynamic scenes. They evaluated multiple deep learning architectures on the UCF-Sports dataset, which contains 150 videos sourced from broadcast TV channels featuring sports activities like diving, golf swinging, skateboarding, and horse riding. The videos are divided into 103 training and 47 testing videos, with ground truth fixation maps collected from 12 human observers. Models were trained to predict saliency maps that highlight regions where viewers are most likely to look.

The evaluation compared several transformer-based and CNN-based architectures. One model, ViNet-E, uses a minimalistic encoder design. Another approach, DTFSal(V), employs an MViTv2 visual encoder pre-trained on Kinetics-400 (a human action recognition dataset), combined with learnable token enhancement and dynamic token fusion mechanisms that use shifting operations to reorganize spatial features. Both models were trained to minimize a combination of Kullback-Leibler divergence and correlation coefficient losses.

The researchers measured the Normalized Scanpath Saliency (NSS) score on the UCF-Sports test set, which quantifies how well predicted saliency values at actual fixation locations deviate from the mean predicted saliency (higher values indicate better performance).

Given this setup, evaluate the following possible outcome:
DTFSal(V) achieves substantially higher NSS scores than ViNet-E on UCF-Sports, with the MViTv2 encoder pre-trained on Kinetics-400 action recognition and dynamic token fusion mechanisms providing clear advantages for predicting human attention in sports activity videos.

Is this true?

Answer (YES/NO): NO